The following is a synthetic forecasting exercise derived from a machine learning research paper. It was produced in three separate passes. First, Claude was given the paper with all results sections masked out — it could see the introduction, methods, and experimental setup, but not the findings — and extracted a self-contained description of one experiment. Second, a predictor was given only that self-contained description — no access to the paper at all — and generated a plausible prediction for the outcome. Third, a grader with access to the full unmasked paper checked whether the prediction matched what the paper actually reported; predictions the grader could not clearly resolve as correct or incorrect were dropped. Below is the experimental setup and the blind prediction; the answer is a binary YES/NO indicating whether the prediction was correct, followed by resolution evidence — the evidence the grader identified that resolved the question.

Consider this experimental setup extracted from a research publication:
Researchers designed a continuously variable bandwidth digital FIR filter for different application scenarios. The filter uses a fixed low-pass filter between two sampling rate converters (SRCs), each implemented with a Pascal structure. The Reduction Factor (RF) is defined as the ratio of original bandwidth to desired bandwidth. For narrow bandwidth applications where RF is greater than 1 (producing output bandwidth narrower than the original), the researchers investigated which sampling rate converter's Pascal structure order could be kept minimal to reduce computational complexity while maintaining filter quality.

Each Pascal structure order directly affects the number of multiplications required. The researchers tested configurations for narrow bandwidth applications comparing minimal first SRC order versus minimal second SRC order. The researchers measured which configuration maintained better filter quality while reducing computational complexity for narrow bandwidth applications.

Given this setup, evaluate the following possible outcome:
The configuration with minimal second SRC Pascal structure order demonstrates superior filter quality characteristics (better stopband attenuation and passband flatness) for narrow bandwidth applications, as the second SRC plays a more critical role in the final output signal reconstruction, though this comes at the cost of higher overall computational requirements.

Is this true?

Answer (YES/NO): NO